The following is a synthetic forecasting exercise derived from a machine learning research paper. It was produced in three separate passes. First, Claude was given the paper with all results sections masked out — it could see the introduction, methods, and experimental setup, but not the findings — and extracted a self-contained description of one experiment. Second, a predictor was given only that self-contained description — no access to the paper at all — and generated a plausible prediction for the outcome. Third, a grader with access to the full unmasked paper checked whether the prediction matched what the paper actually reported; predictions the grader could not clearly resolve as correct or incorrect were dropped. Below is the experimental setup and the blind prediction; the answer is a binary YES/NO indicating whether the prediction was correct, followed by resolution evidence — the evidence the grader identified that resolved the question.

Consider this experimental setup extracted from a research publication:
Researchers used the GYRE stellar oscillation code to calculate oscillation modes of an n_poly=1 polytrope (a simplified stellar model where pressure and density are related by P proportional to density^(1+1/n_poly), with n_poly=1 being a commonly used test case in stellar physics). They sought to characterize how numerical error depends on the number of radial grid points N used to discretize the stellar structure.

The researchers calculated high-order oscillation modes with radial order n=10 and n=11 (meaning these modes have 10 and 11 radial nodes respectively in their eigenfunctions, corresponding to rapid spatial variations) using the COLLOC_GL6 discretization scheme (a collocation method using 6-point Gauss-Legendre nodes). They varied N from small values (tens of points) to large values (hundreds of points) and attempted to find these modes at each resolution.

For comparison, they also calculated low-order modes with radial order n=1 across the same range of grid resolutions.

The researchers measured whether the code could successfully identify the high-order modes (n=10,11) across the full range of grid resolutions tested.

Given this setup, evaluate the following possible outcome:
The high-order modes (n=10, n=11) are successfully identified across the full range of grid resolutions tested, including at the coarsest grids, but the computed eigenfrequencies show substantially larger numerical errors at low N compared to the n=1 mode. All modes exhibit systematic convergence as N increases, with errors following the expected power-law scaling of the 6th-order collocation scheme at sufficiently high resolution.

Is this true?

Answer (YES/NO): NO